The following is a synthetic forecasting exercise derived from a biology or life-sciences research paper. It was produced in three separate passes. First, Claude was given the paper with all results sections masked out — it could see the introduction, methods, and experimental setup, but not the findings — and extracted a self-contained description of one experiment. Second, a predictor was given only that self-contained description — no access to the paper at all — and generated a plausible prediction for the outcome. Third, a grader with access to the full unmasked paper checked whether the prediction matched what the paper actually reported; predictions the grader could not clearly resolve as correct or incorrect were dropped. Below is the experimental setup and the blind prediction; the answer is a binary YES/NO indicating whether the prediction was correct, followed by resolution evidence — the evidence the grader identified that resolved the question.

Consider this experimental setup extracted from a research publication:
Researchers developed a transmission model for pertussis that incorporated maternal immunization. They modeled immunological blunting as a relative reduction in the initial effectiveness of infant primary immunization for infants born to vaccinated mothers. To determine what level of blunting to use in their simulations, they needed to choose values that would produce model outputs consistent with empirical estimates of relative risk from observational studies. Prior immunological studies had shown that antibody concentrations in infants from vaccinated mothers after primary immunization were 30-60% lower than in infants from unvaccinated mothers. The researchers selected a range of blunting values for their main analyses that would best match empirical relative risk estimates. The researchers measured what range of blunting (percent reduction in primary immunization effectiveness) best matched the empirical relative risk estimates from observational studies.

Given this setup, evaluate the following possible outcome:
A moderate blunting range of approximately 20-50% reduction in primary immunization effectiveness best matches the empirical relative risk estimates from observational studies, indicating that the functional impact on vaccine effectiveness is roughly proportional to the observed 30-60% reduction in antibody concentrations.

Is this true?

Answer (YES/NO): NO